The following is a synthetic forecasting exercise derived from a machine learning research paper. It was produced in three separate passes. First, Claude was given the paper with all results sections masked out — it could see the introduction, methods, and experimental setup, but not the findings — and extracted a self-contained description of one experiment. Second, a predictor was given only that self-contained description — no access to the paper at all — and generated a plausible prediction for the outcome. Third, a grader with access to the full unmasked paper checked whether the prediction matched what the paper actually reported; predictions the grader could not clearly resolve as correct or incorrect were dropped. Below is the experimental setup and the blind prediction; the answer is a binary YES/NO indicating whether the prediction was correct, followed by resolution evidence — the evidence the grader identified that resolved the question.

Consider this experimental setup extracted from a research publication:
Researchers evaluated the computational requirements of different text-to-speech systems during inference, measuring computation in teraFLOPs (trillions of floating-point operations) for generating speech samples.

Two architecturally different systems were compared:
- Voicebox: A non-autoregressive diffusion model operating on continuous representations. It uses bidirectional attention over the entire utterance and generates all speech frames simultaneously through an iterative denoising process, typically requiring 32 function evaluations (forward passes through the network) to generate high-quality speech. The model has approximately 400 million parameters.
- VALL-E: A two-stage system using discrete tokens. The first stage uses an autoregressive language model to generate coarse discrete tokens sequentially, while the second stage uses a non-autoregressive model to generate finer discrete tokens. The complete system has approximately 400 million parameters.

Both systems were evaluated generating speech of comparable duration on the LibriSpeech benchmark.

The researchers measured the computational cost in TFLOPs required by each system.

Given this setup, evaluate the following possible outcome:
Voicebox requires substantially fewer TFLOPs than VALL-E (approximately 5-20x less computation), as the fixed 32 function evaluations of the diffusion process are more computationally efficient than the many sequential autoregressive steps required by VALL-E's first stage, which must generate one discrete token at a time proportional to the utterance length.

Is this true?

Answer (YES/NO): NO